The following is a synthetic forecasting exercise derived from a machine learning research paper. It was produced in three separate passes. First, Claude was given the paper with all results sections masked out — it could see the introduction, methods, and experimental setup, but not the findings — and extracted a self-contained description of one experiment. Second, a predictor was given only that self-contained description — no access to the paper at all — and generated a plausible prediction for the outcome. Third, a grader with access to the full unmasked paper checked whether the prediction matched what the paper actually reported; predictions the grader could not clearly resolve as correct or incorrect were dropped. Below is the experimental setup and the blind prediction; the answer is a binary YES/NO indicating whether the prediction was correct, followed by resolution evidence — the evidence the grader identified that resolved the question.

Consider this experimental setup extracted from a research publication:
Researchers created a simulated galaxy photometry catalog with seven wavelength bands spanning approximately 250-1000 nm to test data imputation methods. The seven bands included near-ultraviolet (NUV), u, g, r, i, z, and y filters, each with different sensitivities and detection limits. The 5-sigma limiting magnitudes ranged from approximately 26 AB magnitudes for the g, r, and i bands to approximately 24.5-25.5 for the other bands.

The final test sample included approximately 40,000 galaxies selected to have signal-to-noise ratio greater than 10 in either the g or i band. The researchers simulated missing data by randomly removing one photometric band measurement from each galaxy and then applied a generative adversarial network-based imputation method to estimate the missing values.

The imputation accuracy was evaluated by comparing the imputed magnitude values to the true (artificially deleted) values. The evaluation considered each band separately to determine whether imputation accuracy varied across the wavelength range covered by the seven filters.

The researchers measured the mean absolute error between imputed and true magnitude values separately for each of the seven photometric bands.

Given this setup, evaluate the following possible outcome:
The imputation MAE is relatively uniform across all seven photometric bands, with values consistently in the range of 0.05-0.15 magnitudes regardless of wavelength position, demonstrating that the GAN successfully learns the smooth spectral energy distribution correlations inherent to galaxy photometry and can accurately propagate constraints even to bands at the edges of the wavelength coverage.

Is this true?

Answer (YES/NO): NO